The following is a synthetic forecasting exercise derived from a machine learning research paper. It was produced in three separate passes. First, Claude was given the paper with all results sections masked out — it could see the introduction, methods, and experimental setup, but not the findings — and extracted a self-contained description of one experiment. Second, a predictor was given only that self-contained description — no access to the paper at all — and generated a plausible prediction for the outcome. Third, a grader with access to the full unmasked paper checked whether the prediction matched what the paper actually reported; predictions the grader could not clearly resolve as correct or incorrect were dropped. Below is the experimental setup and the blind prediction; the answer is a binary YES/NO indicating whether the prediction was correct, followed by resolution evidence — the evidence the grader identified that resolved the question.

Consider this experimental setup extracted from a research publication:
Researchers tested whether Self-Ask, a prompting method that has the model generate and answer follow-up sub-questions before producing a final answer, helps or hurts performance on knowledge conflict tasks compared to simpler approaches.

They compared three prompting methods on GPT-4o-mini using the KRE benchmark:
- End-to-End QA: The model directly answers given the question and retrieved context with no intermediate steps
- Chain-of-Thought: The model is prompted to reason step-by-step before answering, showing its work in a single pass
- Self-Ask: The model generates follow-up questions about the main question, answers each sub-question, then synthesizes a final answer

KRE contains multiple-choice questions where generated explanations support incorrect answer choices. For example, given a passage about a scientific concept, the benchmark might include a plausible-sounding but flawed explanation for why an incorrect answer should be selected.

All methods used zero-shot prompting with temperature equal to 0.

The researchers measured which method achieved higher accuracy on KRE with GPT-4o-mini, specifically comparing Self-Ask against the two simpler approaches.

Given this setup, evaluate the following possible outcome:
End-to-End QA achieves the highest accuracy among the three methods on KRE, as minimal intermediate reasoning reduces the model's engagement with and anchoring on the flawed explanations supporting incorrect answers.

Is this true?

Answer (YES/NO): NO